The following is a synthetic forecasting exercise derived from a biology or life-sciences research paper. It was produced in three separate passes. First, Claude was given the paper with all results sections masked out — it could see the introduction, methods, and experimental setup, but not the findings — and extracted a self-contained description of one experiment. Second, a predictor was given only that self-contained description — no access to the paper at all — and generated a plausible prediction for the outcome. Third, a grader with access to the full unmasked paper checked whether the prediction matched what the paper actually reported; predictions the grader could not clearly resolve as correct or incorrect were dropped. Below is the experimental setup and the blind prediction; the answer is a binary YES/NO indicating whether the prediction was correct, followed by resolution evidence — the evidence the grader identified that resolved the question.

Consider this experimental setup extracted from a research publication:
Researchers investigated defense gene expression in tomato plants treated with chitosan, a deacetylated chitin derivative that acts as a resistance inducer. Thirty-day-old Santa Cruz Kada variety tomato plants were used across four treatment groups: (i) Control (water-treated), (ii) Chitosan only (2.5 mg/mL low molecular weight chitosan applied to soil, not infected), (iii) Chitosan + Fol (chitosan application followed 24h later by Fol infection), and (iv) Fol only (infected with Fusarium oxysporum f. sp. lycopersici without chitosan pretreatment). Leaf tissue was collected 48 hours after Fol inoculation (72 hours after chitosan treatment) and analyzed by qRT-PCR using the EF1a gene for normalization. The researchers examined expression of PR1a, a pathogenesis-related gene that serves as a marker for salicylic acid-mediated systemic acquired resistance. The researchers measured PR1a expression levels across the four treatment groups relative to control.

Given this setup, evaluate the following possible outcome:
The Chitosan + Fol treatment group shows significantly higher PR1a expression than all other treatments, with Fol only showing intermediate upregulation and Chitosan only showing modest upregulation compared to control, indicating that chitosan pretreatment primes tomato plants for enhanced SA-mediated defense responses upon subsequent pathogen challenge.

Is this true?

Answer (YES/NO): NO